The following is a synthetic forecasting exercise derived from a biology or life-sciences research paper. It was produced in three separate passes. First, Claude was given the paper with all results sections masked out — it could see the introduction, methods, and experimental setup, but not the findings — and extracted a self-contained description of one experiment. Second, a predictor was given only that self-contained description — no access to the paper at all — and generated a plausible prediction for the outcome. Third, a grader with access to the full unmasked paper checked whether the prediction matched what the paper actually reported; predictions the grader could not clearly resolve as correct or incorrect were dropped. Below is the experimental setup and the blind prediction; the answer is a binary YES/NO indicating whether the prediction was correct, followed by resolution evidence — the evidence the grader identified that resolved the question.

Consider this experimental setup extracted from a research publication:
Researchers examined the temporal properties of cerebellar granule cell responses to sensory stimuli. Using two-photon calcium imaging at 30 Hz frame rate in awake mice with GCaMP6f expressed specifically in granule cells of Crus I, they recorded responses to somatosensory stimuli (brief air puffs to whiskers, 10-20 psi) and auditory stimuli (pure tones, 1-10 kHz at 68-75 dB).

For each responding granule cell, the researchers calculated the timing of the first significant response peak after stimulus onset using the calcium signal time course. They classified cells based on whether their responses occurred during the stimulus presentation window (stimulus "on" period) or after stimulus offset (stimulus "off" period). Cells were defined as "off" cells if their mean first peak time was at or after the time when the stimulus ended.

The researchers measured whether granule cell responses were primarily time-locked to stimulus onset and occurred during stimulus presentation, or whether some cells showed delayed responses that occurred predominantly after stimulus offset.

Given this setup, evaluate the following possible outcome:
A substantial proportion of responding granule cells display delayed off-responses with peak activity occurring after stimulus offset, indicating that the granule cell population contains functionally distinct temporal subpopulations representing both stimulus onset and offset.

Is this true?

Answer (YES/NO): NO